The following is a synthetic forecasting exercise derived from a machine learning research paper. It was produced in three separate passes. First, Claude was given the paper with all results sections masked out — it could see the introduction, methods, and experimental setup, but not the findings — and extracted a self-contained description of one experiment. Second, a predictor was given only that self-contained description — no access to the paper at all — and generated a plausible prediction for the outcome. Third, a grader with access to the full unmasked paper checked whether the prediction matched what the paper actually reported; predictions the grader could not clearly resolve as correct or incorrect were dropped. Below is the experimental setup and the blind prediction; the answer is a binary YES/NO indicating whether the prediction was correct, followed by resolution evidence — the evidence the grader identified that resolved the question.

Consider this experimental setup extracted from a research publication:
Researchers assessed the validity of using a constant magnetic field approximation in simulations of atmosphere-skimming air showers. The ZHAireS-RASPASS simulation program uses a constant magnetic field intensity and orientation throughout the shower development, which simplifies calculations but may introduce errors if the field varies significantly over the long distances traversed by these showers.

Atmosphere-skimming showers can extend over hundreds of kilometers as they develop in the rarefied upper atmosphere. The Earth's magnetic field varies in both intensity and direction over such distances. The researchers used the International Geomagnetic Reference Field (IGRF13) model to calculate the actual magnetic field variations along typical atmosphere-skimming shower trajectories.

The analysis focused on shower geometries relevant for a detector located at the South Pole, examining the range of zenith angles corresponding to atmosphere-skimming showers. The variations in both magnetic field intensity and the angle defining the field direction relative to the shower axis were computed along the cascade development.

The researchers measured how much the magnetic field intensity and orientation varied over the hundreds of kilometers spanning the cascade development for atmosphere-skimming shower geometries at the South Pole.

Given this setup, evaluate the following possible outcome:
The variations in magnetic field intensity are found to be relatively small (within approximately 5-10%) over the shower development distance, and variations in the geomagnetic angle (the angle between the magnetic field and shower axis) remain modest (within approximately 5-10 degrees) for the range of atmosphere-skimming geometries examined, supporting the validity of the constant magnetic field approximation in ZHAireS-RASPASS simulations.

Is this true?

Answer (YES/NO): NO